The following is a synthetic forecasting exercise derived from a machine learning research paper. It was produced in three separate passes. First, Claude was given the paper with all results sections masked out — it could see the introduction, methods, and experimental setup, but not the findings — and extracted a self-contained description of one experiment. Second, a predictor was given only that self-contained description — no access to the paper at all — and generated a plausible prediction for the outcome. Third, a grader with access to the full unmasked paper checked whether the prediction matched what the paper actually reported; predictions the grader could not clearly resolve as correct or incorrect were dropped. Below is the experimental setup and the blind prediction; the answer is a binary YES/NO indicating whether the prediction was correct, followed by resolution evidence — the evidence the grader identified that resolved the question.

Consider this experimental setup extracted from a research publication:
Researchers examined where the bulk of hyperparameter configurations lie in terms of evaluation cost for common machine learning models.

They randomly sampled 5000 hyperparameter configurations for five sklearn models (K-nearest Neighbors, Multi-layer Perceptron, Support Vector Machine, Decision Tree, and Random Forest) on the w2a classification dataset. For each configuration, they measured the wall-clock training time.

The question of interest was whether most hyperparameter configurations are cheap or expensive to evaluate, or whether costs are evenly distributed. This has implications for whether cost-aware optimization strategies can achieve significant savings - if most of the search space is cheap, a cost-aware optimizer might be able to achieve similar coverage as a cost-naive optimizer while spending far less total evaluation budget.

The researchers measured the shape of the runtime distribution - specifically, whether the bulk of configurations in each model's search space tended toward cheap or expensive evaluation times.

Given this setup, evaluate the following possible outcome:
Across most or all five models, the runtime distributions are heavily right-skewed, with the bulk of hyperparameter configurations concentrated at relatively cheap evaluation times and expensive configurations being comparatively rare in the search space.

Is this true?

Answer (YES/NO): YES